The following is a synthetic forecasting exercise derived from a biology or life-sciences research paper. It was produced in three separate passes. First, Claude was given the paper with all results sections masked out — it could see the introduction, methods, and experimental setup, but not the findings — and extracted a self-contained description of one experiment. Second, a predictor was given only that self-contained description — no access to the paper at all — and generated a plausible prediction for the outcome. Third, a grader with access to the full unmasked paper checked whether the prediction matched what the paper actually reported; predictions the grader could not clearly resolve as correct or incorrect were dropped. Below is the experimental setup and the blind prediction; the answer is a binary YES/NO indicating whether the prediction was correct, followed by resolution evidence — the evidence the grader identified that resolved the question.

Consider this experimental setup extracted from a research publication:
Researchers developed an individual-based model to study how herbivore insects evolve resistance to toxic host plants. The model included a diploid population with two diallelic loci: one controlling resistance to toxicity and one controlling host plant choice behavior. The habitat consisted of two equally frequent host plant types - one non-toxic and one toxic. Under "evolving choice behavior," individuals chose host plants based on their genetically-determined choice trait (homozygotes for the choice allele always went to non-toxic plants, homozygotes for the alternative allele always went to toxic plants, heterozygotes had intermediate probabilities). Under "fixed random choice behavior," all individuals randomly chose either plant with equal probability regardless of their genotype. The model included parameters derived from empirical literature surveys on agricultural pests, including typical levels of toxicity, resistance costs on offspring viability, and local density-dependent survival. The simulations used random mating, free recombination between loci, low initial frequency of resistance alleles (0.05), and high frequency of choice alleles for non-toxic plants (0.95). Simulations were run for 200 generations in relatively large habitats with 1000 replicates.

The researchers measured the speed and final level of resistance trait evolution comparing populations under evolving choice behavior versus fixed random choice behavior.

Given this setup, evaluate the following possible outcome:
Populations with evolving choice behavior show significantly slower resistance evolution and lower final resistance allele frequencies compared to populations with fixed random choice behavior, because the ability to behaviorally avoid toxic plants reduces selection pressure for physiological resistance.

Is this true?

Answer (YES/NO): YES